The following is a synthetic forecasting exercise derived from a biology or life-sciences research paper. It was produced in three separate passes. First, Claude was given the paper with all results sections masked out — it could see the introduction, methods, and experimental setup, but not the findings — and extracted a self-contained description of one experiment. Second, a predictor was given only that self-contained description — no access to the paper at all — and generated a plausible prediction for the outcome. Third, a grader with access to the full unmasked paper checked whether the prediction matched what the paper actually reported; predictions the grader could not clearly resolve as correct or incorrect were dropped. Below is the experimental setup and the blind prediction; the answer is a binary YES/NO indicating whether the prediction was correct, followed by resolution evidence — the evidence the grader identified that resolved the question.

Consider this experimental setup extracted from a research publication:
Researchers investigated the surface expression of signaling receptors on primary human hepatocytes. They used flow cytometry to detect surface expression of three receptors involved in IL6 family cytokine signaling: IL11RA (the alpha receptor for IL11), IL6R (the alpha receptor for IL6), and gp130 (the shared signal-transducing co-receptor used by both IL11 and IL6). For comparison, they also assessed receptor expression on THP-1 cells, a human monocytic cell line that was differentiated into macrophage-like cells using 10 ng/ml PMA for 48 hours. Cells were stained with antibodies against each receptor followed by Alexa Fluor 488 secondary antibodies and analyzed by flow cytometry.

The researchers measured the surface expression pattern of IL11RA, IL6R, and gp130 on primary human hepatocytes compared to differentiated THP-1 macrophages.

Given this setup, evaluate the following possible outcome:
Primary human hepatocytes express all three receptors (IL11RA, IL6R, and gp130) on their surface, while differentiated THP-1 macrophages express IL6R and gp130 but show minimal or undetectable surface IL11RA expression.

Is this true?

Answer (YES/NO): NO